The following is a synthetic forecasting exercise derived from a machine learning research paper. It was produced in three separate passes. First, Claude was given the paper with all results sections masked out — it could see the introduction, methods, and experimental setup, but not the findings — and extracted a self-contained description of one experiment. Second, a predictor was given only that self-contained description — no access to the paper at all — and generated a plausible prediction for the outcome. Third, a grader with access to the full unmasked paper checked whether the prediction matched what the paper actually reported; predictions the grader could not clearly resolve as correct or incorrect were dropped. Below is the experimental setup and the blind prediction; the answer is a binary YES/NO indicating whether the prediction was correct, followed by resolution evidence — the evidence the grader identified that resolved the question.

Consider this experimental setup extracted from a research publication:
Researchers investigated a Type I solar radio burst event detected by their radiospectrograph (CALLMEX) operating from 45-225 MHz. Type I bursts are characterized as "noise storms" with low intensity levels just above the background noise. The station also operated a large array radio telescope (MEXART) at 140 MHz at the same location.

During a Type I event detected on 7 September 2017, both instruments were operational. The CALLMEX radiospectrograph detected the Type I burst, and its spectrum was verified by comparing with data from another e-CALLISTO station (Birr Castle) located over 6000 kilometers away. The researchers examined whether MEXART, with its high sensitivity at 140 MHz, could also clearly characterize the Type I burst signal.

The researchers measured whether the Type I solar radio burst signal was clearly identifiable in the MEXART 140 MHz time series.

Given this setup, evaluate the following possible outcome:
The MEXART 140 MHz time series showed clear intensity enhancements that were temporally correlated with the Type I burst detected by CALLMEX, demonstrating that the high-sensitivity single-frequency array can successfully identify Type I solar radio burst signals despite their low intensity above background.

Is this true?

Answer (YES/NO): NO